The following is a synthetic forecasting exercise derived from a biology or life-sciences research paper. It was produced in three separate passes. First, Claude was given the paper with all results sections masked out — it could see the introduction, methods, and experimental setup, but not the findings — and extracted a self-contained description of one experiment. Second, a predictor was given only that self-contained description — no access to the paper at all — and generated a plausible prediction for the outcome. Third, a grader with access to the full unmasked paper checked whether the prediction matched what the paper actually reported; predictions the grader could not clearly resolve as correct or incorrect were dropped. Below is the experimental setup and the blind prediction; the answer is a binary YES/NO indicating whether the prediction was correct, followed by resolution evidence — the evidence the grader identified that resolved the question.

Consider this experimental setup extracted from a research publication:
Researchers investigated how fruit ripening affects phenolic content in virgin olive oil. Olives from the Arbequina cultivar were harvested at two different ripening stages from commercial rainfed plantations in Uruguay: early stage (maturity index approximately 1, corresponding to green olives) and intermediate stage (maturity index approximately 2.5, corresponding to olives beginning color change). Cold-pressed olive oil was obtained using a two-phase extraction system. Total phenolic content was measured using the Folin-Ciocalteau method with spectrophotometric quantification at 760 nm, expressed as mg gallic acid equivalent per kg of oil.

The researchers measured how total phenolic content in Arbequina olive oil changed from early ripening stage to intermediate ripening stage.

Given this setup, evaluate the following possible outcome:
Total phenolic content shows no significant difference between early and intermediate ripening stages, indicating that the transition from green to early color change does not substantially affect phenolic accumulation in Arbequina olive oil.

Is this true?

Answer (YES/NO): NO